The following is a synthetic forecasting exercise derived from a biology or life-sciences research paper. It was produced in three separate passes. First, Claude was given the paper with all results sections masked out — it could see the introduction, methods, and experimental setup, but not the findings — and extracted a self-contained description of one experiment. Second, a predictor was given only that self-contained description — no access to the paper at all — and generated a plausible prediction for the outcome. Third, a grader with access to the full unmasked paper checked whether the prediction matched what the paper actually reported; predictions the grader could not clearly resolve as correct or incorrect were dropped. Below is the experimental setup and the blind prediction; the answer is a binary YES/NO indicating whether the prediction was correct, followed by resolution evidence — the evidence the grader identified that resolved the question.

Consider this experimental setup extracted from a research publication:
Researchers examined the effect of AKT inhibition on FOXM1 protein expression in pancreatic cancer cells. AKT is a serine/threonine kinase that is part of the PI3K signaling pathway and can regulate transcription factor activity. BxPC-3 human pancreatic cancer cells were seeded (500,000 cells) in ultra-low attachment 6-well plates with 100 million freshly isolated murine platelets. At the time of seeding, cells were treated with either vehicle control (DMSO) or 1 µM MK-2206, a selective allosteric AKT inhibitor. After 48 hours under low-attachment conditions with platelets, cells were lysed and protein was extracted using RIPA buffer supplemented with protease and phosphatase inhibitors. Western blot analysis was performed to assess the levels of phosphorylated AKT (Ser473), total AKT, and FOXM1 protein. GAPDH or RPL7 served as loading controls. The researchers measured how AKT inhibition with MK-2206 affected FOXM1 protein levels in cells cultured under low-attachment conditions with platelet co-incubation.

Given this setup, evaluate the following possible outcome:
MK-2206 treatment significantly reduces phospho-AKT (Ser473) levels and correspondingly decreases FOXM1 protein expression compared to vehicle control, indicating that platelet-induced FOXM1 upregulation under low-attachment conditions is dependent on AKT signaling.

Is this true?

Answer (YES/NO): YES